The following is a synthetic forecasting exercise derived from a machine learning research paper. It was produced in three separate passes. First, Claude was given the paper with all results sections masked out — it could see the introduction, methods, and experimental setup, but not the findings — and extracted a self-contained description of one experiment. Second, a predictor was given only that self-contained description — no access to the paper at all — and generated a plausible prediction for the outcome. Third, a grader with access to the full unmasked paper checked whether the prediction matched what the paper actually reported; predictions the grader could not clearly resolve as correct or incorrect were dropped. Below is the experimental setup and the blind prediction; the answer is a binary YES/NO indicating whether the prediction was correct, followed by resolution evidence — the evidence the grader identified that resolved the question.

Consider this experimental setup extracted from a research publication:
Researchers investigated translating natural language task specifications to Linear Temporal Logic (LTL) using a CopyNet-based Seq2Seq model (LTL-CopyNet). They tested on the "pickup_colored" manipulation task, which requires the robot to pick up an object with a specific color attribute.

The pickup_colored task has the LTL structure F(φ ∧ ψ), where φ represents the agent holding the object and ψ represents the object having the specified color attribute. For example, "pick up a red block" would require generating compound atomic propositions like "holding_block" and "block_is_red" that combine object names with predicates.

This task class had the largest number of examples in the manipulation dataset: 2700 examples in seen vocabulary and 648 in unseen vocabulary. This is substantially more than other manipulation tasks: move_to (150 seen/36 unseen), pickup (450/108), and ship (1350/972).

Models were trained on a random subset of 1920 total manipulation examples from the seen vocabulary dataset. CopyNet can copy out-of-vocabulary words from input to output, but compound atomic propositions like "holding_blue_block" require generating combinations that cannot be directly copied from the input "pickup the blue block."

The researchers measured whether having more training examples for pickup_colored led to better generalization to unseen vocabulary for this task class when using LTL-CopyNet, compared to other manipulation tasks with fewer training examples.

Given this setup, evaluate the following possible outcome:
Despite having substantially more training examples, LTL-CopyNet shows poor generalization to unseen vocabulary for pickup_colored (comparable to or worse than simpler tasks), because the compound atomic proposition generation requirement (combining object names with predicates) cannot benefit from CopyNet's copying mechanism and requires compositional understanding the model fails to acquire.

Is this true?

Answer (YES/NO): YES